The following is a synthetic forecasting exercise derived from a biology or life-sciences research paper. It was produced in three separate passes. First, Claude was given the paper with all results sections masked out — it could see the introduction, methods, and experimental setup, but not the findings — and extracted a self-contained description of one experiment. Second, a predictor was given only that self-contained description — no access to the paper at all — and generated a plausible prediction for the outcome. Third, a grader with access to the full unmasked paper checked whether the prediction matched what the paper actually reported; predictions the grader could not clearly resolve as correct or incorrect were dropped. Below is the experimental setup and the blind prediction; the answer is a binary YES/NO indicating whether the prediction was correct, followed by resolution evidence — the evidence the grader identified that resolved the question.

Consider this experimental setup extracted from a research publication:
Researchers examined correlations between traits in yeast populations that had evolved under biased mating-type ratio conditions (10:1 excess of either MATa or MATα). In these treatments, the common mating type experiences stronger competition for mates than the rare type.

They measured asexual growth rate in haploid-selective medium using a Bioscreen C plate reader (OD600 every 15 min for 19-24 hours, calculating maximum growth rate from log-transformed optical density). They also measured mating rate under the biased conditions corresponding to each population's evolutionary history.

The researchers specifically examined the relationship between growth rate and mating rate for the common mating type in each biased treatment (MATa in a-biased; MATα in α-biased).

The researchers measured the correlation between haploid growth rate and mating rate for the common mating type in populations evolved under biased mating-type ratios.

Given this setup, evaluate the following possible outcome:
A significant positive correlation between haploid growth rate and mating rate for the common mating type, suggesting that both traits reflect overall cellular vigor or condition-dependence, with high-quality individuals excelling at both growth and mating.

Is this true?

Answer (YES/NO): NO